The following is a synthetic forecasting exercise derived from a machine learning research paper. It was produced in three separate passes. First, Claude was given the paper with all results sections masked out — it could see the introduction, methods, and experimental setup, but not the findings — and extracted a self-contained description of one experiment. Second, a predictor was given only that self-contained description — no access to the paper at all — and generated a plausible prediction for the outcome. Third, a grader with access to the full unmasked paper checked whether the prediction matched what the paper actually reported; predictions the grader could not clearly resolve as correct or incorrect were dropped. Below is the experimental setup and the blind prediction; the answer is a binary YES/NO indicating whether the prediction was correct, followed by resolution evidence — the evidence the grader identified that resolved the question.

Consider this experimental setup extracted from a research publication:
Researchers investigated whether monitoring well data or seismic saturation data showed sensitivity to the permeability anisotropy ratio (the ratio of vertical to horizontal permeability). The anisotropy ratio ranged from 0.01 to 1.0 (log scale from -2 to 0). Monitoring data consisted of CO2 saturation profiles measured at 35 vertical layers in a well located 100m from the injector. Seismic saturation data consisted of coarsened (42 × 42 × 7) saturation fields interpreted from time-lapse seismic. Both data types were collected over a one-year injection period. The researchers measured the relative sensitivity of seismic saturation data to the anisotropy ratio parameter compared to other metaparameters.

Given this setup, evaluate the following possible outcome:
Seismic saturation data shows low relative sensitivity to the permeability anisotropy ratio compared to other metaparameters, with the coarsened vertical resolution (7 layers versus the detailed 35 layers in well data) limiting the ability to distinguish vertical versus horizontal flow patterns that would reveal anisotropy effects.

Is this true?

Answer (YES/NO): YES